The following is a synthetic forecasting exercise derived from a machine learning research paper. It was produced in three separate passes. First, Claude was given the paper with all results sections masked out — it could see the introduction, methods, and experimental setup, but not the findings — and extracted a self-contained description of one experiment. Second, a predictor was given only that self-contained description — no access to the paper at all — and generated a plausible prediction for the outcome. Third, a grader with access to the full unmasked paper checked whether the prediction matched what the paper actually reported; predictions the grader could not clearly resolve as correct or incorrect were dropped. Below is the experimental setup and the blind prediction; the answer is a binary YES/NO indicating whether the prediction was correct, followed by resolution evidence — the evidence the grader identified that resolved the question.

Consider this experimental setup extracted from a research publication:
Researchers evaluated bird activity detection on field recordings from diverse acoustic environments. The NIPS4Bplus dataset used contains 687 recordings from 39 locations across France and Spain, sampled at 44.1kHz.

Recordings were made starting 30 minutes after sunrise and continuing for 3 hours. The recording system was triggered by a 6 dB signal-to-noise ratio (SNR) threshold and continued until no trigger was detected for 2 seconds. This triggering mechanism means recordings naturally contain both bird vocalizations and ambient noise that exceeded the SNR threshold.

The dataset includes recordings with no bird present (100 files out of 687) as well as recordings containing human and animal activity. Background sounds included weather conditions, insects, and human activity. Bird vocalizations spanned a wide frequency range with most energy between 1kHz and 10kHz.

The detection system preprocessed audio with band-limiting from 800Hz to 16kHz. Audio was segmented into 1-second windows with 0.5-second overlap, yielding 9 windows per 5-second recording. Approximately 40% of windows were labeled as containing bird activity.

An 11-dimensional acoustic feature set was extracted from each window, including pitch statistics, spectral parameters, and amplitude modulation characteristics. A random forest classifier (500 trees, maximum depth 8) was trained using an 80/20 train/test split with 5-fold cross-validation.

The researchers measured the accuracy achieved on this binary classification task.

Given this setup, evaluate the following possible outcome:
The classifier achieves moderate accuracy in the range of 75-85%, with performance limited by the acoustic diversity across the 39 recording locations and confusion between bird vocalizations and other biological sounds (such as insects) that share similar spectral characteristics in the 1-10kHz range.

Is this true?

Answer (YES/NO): NO